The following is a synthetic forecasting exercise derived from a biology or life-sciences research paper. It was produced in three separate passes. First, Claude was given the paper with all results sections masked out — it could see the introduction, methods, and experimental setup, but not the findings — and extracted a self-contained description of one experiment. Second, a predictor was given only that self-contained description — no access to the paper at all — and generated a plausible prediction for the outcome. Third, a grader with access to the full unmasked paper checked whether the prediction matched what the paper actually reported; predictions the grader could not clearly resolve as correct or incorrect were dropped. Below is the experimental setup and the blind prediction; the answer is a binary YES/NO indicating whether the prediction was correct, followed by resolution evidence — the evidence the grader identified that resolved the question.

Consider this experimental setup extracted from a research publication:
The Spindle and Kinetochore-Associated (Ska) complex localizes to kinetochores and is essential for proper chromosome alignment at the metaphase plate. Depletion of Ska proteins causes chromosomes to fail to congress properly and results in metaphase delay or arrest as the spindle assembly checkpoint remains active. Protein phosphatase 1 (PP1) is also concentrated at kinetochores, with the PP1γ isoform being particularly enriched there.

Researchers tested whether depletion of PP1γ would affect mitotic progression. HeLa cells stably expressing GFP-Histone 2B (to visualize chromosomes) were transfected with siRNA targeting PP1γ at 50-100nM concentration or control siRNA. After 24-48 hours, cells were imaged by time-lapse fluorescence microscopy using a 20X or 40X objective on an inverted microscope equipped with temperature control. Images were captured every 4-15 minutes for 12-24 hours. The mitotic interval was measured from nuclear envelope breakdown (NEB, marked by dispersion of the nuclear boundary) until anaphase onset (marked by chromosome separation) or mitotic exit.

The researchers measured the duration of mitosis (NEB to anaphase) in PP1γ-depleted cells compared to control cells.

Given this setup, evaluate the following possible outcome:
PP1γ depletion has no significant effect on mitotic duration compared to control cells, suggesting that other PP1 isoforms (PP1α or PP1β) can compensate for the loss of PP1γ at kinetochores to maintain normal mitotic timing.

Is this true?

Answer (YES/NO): NO